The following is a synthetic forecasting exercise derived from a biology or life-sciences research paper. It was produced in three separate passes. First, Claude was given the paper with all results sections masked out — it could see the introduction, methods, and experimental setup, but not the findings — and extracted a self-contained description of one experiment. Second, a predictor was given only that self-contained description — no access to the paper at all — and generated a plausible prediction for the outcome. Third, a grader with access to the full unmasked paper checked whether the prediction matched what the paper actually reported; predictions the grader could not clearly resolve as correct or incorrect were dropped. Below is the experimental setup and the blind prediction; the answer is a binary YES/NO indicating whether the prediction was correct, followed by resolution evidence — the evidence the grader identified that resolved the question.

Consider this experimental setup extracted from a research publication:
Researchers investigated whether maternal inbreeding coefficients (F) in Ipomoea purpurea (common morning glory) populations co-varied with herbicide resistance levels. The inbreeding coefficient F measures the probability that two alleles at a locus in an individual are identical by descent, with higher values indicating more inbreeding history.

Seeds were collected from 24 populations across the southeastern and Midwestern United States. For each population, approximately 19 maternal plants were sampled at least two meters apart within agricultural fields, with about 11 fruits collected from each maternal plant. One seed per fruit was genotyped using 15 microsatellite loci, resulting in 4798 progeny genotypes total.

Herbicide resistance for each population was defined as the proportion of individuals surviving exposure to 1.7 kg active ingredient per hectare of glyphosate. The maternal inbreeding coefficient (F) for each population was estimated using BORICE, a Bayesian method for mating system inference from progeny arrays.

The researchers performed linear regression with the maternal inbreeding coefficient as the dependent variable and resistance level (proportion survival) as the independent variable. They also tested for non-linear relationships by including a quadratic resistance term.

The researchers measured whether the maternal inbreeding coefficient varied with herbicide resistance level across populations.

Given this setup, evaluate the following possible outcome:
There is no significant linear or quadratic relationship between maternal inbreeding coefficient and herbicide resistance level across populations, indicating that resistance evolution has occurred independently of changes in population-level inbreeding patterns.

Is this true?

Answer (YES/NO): NO